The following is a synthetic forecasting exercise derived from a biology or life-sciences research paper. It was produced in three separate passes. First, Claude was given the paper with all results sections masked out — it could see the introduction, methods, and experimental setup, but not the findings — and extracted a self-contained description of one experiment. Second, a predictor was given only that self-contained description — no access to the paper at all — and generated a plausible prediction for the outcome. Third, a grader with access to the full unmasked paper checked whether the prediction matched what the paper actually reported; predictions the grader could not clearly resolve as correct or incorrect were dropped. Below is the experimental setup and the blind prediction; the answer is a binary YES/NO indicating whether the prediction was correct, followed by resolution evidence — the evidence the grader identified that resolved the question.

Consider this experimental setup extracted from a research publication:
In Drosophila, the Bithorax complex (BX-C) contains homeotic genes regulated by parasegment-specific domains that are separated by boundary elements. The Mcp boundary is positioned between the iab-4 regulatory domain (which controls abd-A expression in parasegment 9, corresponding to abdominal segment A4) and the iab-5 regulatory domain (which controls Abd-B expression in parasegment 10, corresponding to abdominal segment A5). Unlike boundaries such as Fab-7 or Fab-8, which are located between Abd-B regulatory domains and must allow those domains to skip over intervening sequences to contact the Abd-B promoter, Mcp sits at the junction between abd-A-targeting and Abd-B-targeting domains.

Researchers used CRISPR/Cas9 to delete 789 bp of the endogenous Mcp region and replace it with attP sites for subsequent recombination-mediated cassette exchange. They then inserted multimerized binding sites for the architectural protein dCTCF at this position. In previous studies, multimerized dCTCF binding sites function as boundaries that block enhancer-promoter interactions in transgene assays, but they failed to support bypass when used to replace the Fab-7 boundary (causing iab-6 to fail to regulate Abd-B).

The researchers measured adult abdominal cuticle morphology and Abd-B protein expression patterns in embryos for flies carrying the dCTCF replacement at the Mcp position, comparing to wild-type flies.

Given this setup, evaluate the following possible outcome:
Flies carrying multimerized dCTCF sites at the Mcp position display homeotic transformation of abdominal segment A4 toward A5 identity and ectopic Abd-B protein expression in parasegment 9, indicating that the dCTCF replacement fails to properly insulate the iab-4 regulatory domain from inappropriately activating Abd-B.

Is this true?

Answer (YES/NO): NO